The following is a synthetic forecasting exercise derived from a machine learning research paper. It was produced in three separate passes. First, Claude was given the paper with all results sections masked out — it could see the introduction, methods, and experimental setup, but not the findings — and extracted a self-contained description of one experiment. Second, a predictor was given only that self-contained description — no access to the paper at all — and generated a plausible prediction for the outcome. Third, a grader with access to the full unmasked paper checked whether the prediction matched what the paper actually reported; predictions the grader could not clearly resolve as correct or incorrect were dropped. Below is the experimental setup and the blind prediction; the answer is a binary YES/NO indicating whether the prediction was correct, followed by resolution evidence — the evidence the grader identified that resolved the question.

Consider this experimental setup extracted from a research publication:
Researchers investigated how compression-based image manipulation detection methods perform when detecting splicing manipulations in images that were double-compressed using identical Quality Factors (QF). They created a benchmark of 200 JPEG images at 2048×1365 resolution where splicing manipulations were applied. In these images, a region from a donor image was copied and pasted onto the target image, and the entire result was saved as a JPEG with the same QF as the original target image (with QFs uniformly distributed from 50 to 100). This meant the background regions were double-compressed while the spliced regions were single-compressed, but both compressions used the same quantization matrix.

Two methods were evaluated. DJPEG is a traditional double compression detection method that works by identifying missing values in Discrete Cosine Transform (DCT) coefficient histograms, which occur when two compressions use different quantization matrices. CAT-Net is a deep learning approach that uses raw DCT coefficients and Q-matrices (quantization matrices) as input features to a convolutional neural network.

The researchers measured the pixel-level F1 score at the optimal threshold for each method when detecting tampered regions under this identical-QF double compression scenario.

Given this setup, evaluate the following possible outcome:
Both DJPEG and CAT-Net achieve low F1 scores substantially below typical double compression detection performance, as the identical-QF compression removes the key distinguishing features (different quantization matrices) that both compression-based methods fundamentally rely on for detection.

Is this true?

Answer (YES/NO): NO